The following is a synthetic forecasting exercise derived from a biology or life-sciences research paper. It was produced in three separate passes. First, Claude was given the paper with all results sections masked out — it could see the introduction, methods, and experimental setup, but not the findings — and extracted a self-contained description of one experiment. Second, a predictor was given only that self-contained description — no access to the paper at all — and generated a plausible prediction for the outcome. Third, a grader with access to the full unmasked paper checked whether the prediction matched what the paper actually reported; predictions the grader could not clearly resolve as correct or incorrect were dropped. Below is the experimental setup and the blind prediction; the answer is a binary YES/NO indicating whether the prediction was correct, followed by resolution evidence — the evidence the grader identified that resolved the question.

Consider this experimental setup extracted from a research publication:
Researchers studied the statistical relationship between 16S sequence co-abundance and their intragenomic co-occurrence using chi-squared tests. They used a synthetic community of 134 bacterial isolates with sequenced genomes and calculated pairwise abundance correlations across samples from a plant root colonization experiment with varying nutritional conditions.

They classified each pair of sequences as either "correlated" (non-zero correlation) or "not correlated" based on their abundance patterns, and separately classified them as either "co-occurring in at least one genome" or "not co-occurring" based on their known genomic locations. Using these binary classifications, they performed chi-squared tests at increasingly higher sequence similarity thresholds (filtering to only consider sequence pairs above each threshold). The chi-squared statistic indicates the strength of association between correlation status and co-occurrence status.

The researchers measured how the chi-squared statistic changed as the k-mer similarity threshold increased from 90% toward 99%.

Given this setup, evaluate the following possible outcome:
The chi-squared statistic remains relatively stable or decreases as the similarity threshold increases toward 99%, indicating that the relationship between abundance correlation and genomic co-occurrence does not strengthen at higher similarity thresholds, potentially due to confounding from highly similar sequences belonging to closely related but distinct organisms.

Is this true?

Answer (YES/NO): NO